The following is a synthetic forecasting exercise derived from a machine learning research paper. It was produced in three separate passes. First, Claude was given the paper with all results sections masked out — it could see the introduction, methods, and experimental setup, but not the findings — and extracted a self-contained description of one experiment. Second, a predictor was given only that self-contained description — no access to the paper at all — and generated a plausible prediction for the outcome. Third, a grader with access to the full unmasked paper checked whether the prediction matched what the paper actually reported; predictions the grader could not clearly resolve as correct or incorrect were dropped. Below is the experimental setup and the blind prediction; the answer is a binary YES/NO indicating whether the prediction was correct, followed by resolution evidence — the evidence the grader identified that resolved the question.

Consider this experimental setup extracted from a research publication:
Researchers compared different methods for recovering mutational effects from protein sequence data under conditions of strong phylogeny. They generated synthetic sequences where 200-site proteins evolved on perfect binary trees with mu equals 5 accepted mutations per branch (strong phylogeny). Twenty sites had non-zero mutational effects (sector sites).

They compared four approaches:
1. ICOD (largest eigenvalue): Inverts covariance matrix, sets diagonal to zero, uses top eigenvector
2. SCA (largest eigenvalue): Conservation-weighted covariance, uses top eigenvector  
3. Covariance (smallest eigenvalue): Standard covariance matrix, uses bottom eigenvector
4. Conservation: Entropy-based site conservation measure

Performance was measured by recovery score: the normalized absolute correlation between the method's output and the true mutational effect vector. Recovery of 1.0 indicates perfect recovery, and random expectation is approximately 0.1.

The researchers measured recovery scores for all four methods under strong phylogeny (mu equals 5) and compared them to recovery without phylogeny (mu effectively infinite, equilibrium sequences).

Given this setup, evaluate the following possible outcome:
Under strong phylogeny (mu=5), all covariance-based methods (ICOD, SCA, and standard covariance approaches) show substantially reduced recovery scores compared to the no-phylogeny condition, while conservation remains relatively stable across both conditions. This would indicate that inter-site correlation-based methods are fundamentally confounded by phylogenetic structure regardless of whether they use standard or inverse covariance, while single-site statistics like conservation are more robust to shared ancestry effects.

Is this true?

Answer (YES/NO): NO